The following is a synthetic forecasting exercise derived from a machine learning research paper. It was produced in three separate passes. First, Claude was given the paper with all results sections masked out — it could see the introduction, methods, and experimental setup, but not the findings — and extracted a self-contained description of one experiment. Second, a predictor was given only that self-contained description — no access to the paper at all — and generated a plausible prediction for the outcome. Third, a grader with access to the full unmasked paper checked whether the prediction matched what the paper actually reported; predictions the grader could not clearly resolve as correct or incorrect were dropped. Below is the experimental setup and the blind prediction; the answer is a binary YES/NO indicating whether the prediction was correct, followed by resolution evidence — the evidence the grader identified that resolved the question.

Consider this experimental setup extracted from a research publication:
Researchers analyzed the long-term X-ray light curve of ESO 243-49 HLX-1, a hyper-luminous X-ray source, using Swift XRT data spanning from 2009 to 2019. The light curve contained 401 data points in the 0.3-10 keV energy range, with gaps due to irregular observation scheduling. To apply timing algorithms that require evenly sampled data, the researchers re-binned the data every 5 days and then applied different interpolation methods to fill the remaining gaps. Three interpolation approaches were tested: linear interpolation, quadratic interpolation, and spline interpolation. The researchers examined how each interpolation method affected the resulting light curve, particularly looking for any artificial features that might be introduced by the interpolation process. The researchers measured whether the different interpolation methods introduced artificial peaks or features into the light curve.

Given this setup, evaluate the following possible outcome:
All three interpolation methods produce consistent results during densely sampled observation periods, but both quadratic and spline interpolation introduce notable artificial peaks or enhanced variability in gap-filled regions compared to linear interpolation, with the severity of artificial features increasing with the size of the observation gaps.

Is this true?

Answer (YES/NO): NO